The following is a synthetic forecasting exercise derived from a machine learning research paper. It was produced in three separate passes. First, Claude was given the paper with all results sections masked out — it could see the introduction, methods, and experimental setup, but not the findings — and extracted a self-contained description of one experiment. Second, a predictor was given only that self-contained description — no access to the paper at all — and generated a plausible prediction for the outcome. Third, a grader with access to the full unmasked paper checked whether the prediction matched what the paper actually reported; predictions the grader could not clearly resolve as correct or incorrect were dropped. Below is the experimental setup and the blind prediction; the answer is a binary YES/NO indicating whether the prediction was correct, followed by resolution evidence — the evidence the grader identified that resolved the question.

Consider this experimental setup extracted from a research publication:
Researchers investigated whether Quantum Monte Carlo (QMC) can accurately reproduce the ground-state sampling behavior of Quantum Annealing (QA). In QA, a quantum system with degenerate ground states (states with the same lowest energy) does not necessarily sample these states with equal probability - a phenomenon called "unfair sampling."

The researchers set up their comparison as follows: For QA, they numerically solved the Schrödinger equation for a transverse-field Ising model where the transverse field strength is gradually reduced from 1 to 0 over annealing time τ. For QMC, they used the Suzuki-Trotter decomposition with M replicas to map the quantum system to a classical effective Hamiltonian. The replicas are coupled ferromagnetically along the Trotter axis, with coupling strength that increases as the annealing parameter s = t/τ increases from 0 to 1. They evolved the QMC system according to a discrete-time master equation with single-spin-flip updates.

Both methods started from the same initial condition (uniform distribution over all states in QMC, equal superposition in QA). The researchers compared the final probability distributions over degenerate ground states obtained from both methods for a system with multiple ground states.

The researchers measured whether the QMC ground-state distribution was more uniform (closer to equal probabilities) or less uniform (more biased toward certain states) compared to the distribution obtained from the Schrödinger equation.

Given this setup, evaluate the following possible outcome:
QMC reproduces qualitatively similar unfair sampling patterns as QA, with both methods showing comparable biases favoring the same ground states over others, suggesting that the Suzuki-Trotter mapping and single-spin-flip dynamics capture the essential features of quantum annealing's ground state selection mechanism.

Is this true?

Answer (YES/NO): NO